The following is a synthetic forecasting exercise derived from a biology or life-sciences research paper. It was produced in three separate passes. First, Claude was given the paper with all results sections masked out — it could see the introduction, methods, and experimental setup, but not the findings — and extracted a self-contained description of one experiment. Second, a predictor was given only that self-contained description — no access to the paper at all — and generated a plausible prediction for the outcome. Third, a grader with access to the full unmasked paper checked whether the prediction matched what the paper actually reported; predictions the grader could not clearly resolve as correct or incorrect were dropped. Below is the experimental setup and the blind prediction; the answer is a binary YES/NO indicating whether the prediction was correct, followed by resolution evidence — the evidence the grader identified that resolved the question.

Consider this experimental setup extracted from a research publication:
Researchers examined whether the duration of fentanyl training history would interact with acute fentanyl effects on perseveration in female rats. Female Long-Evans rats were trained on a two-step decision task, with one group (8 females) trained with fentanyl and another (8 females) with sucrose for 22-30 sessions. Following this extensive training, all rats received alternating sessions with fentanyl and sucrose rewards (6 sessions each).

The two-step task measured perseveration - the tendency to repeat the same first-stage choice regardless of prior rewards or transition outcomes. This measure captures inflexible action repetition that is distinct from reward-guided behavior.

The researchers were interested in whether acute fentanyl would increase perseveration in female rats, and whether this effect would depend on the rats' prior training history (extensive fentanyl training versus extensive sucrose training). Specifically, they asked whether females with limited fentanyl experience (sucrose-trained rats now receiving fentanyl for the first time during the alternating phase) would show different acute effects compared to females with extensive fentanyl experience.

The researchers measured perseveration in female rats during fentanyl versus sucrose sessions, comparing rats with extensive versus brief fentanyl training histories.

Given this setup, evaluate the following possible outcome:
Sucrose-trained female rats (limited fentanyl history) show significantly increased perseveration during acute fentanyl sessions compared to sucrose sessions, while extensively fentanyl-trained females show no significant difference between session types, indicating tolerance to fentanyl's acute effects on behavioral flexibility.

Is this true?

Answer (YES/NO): NO